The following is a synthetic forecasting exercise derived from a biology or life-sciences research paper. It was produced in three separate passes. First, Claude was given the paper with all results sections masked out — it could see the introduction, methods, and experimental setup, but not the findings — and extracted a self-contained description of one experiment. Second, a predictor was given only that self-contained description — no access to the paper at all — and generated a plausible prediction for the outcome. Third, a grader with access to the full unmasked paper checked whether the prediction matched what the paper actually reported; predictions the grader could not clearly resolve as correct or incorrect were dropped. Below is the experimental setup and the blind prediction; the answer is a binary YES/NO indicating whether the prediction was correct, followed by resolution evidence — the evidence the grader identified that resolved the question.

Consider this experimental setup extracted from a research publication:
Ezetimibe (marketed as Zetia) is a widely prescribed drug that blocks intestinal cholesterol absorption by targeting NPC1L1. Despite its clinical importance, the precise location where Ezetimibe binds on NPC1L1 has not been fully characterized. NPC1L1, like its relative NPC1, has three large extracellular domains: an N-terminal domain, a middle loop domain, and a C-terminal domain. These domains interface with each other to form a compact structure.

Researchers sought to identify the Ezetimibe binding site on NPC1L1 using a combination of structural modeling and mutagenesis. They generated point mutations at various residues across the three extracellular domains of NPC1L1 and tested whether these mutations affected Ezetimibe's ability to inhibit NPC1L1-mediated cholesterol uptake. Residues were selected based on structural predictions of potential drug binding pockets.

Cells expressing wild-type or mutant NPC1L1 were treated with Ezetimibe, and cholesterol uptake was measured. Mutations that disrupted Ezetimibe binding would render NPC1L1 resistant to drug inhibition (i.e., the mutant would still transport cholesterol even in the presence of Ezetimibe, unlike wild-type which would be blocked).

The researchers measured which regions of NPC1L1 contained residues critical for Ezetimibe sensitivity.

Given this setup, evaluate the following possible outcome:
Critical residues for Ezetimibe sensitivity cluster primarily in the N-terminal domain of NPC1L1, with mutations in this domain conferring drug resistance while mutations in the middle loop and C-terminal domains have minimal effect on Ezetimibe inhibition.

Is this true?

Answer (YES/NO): NO